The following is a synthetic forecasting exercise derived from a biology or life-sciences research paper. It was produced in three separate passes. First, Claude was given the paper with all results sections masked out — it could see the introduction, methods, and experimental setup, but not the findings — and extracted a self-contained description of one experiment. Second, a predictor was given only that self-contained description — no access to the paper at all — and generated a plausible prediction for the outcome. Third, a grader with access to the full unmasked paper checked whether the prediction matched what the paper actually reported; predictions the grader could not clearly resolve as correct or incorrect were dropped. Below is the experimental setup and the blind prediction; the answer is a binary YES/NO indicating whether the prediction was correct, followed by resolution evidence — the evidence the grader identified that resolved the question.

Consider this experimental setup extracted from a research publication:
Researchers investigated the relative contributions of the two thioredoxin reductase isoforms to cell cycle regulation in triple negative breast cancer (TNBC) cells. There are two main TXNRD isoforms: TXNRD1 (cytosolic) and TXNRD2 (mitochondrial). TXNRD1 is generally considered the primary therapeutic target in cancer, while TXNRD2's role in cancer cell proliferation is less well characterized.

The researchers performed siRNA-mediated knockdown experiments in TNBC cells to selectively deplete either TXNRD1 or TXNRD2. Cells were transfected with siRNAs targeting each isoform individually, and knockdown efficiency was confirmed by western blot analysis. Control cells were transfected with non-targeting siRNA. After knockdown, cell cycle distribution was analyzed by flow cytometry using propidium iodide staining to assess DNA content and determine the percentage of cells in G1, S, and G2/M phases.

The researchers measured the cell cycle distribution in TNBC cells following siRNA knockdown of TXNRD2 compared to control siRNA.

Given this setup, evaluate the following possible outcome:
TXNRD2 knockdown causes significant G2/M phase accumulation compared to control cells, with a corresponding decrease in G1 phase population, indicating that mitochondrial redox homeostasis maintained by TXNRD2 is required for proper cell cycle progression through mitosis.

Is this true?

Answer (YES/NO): NO